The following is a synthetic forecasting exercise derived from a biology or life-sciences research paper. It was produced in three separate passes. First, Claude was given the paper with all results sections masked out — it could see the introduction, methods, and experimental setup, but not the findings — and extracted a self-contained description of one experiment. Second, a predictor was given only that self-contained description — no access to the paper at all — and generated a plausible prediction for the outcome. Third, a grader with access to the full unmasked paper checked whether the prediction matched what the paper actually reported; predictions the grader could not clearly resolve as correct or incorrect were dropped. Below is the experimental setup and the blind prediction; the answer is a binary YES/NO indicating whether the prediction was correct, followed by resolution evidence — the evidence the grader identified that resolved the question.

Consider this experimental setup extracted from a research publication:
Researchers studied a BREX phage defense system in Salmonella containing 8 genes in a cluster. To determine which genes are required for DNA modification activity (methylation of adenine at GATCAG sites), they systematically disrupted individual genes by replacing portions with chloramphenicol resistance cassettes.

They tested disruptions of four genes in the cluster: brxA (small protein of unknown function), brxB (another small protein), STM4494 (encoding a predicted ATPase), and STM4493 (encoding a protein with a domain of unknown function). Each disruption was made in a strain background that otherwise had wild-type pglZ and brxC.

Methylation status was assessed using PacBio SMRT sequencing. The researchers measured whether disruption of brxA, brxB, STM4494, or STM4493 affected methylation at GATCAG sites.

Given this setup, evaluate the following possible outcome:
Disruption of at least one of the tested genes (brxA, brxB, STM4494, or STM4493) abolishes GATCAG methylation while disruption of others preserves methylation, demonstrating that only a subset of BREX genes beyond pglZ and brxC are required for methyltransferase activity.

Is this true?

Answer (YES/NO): YES